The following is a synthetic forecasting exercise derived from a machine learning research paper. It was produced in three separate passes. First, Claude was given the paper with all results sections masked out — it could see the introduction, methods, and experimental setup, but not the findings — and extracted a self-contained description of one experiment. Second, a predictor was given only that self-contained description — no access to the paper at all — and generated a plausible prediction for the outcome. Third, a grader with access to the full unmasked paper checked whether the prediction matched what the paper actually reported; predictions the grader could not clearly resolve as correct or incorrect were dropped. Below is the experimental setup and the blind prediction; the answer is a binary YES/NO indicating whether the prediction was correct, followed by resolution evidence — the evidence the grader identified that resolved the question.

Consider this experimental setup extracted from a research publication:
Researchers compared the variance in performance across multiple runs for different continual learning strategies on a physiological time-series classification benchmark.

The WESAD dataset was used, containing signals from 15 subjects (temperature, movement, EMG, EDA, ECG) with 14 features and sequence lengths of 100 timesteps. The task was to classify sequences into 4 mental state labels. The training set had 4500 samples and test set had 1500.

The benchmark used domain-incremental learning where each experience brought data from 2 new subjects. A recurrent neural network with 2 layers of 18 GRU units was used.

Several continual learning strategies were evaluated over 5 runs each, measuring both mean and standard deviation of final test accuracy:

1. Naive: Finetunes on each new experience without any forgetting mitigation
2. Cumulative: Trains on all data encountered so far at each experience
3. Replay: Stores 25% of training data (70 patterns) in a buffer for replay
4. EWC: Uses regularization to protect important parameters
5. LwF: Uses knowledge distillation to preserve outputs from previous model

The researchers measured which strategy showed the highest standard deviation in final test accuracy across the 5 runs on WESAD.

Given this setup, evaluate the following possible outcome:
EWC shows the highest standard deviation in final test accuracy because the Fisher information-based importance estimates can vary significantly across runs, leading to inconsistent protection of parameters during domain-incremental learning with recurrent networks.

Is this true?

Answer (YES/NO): NO